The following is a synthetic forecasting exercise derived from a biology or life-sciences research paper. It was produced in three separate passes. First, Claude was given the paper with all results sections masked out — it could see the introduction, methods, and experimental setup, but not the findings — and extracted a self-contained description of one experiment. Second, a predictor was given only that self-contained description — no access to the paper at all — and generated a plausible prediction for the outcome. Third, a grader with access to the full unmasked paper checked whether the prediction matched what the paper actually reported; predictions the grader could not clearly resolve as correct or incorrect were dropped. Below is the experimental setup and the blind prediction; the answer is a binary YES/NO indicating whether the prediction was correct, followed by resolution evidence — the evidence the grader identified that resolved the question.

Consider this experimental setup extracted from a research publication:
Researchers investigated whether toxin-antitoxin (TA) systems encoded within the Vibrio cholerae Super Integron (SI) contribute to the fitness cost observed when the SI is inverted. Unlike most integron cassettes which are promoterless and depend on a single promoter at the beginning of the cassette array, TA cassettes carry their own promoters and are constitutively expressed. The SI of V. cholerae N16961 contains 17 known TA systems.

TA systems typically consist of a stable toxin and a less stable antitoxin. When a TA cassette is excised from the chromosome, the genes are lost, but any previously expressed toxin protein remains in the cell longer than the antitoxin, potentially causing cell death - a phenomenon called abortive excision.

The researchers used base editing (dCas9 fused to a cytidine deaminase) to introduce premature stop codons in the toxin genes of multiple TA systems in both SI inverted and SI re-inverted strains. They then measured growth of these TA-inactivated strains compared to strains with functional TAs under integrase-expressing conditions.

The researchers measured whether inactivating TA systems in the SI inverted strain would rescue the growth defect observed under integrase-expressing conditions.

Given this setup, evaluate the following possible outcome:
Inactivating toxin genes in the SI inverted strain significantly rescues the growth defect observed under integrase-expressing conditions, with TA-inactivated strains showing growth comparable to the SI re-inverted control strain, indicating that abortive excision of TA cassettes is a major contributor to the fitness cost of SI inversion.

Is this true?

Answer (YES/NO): YES